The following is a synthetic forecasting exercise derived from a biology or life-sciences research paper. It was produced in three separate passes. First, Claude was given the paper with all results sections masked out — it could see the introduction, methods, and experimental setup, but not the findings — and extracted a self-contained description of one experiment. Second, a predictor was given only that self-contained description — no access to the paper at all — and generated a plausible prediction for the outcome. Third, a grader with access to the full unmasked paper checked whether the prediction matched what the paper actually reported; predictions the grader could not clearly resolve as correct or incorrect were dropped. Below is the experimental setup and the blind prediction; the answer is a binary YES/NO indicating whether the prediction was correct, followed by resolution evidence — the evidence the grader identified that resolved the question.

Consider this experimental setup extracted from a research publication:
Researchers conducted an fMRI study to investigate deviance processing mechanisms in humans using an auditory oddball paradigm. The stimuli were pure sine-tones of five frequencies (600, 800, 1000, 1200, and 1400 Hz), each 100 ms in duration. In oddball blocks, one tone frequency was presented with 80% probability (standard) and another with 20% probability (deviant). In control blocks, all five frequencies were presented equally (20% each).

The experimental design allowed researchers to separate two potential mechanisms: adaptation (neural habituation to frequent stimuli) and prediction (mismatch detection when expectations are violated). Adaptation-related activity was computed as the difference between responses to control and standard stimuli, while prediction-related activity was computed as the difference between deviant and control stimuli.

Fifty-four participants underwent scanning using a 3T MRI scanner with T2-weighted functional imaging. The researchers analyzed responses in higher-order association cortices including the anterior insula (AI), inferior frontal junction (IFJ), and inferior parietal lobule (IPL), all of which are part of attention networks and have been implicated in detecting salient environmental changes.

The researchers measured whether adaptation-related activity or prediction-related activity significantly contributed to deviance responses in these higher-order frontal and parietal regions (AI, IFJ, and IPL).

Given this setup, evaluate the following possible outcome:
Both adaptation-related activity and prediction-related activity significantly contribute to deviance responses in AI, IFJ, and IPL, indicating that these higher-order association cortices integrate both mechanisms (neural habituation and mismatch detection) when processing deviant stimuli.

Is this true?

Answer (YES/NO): NO